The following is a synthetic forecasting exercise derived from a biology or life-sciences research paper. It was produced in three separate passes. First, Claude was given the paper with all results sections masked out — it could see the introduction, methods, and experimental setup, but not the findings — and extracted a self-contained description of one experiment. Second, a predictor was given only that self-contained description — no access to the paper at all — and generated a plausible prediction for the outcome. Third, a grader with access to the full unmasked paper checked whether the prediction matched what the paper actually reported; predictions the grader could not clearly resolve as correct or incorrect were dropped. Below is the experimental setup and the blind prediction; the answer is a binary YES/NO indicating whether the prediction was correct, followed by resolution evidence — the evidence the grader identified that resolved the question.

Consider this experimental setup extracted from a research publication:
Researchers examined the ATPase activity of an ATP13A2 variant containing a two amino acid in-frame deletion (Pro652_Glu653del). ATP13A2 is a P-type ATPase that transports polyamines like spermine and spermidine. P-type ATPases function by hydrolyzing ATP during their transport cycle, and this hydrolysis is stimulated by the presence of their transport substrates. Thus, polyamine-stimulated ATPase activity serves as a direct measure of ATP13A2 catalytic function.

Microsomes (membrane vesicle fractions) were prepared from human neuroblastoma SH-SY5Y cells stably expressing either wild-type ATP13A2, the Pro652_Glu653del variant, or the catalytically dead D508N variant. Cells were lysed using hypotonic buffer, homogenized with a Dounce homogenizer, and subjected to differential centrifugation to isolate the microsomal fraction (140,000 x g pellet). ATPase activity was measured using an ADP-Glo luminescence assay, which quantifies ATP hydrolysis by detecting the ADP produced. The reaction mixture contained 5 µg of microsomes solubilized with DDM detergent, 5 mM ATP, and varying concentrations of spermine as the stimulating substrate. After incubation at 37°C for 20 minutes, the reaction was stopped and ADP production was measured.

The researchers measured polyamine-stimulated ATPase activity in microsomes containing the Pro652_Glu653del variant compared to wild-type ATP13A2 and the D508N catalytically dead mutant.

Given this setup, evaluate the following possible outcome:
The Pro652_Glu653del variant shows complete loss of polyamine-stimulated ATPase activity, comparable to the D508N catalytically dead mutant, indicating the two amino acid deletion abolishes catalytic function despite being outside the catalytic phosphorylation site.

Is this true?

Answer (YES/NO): YES